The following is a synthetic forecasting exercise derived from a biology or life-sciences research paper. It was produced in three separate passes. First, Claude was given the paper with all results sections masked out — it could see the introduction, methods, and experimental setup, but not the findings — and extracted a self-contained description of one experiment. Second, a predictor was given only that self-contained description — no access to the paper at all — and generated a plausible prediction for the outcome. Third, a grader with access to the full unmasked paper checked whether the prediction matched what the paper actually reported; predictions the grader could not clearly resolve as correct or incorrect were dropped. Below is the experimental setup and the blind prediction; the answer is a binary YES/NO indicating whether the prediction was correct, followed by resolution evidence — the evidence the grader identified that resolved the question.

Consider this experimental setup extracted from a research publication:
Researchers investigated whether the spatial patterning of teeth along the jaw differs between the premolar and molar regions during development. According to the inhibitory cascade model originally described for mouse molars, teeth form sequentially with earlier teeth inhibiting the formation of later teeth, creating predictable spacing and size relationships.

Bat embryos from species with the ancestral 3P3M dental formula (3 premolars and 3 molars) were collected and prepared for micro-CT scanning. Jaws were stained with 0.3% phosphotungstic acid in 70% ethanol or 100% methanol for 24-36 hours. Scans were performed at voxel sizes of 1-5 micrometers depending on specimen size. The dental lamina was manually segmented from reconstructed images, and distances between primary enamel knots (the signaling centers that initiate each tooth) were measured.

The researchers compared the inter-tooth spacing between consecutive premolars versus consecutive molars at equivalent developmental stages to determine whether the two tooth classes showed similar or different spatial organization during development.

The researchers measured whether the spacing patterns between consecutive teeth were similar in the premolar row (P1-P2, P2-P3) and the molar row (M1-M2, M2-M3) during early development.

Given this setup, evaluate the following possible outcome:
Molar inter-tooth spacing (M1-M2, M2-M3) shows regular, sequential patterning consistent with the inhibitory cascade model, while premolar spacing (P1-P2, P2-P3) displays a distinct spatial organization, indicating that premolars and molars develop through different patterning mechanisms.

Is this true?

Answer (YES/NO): YES